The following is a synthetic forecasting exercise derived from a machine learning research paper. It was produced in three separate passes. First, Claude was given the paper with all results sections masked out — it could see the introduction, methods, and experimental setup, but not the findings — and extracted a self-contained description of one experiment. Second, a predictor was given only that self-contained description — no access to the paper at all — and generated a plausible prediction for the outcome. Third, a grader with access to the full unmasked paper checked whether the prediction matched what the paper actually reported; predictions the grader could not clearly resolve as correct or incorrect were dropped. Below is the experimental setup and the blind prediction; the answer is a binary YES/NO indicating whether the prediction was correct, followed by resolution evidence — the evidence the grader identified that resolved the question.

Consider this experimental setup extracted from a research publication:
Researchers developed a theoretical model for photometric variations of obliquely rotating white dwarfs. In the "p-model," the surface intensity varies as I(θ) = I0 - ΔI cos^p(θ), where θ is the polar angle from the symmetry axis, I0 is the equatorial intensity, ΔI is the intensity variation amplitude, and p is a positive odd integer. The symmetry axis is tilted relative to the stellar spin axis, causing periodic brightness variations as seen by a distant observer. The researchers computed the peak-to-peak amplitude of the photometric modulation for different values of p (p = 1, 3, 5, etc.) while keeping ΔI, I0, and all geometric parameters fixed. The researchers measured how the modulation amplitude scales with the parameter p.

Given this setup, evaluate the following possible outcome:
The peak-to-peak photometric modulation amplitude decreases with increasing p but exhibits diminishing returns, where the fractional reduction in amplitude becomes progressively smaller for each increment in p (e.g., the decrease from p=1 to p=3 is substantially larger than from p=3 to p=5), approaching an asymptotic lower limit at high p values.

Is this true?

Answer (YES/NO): YES